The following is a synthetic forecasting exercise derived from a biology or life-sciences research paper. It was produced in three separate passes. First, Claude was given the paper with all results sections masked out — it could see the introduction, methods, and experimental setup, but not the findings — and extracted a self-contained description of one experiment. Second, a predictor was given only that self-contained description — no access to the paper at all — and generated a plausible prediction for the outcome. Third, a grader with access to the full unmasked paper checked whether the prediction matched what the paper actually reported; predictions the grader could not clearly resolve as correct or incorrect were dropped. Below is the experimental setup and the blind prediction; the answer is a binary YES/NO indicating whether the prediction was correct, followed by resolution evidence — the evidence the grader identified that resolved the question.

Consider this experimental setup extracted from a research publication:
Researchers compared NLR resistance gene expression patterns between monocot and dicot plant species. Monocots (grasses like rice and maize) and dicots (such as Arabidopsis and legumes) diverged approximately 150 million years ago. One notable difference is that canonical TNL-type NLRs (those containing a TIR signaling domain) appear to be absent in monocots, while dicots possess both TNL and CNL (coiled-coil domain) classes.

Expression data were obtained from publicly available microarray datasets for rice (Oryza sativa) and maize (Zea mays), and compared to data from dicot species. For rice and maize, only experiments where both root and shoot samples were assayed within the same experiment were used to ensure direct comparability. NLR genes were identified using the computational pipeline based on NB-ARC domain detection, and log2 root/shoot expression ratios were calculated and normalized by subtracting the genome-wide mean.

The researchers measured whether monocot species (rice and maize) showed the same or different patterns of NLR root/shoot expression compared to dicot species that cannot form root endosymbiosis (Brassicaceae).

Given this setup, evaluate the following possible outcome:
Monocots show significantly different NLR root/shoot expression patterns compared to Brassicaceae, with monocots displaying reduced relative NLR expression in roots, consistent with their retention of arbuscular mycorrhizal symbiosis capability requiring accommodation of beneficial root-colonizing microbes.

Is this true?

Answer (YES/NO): NO